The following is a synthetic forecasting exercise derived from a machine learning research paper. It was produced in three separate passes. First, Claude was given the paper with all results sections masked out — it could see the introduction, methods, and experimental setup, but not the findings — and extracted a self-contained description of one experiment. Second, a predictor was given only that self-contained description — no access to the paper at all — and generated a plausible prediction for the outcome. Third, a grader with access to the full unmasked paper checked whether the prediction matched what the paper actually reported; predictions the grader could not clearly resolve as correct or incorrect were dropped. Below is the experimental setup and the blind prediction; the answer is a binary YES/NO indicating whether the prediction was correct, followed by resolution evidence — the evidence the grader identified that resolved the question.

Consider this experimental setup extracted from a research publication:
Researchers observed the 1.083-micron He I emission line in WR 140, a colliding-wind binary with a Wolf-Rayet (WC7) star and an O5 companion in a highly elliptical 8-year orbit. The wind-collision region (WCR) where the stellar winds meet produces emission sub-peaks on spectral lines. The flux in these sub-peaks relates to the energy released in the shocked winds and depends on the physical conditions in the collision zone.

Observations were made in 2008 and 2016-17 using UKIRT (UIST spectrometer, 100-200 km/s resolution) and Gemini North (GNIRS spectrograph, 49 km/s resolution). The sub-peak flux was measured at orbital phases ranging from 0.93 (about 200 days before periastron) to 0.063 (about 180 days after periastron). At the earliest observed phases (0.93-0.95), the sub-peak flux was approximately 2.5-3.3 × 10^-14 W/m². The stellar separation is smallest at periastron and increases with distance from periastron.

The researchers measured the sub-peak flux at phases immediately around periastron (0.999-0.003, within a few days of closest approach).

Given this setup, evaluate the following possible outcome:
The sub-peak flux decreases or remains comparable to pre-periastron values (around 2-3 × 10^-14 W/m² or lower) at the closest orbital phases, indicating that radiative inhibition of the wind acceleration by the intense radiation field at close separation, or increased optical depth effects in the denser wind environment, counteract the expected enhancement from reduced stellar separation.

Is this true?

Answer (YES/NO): NO